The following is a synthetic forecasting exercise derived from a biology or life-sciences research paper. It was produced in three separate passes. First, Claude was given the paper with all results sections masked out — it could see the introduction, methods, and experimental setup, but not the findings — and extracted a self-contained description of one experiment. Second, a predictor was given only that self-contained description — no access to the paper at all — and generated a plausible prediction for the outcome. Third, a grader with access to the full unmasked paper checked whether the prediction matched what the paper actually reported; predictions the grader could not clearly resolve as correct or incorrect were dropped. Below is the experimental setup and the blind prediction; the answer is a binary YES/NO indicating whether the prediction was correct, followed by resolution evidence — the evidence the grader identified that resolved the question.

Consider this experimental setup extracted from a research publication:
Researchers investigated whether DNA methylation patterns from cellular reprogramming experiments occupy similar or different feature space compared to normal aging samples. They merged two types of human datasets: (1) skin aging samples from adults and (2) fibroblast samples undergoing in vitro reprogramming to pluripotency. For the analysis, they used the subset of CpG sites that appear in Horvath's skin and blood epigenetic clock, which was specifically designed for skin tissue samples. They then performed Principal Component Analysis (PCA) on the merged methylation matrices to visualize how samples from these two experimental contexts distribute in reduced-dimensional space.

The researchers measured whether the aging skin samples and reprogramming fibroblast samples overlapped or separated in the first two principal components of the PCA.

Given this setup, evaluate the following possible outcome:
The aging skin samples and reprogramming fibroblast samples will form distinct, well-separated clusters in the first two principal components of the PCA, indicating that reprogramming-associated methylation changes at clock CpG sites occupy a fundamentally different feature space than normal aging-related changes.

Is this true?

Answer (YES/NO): NO